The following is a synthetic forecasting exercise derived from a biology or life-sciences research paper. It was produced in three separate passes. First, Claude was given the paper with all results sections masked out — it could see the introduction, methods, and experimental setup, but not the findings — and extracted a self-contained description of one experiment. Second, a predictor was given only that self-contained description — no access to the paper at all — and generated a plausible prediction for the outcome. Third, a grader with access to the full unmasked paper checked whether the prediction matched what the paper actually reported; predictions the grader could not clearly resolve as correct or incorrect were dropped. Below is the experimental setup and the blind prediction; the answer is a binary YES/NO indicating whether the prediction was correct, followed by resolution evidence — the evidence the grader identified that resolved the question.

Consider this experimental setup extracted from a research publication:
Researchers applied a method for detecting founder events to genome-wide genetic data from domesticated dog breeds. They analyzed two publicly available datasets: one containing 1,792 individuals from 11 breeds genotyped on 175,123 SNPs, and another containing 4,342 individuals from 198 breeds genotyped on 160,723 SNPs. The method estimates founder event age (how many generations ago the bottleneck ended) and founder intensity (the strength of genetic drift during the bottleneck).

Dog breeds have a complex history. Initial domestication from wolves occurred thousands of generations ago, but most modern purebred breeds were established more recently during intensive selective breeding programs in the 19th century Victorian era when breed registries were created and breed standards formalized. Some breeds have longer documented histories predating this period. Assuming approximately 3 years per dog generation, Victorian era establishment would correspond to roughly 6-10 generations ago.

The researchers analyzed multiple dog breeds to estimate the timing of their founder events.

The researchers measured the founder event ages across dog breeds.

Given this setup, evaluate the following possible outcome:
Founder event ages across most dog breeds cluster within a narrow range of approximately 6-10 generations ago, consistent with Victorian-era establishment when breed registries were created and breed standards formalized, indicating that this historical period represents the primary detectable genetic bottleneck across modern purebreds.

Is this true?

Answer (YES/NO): NO